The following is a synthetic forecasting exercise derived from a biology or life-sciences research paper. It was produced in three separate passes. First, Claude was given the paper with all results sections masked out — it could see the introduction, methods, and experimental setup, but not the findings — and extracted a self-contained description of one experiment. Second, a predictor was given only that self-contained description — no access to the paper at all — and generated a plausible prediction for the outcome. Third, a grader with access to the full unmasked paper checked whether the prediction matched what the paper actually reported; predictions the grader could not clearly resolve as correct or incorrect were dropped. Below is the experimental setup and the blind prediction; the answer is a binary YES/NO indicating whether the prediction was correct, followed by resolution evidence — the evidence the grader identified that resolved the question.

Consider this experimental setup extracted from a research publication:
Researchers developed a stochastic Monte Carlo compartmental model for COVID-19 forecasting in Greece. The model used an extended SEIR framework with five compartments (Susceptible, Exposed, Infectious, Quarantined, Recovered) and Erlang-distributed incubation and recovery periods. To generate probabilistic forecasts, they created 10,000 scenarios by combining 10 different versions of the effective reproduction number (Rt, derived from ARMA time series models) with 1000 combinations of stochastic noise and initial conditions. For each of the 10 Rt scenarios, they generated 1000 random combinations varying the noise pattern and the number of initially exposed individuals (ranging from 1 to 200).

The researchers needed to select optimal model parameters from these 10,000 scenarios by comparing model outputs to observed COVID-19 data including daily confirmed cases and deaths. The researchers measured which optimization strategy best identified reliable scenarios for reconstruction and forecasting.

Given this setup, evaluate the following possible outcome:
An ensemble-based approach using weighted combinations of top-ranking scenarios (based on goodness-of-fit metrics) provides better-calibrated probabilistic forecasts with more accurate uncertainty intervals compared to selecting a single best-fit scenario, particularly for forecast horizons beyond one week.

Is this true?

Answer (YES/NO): NO